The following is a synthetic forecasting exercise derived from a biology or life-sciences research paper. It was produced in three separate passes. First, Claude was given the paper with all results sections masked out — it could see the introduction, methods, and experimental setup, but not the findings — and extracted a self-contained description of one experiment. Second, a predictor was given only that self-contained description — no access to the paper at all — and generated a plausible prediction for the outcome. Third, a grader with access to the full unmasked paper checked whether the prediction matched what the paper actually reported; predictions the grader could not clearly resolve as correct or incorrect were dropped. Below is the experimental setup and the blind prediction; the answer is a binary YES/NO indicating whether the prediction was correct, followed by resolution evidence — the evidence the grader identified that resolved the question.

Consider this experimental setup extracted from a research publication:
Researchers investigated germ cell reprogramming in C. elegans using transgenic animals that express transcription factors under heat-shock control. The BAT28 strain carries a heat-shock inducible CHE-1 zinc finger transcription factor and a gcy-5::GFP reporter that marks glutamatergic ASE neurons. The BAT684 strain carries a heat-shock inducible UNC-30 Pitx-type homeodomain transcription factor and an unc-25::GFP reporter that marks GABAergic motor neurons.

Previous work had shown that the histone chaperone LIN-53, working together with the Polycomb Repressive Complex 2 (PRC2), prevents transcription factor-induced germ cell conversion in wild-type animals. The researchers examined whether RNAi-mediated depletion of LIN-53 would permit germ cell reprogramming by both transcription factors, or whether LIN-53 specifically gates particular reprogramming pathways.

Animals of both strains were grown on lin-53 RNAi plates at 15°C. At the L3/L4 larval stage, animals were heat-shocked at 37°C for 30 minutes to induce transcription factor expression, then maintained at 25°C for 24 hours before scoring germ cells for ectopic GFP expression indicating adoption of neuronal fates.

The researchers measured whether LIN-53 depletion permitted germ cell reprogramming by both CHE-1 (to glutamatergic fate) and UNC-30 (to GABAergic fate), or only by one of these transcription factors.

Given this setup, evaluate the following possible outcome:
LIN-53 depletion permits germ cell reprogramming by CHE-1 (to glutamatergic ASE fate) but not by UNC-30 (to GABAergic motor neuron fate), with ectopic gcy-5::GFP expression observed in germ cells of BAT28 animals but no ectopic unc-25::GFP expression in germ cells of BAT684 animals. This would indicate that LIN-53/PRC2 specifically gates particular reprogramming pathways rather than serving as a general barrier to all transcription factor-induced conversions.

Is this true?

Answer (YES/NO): NO